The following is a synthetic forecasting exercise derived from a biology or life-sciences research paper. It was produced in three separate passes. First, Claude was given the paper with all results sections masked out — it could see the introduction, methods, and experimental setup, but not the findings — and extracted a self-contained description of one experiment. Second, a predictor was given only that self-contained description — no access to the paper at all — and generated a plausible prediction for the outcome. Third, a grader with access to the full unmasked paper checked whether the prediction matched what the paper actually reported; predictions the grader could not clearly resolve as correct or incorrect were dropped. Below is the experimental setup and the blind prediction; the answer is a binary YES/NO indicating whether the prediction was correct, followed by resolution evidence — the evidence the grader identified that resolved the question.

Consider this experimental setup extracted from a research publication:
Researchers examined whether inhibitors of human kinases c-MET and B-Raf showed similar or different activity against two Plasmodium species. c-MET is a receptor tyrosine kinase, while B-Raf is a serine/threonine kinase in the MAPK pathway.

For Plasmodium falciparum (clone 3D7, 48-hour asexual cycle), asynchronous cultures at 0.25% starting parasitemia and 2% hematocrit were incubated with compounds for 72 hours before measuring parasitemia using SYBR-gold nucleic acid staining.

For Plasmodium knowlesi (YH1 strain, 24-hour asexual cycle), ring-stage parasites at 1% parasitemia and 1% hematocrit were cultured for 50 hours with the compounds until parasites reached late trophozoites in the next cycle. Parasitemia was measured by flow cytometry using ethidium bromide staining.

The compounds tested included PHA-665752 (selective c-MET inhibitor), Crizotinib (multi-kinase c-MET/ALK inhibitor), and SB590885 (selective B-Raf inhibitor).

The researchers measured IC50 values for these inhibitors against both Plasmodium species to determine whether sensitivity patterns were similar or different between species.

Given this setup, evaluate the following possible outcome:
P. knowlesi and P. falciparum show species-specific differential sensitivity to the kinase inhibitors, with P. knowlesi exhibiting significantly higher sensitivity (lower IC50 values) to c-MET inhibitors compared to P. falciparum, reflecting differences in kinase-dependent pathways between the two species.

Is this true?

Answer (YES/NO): NO